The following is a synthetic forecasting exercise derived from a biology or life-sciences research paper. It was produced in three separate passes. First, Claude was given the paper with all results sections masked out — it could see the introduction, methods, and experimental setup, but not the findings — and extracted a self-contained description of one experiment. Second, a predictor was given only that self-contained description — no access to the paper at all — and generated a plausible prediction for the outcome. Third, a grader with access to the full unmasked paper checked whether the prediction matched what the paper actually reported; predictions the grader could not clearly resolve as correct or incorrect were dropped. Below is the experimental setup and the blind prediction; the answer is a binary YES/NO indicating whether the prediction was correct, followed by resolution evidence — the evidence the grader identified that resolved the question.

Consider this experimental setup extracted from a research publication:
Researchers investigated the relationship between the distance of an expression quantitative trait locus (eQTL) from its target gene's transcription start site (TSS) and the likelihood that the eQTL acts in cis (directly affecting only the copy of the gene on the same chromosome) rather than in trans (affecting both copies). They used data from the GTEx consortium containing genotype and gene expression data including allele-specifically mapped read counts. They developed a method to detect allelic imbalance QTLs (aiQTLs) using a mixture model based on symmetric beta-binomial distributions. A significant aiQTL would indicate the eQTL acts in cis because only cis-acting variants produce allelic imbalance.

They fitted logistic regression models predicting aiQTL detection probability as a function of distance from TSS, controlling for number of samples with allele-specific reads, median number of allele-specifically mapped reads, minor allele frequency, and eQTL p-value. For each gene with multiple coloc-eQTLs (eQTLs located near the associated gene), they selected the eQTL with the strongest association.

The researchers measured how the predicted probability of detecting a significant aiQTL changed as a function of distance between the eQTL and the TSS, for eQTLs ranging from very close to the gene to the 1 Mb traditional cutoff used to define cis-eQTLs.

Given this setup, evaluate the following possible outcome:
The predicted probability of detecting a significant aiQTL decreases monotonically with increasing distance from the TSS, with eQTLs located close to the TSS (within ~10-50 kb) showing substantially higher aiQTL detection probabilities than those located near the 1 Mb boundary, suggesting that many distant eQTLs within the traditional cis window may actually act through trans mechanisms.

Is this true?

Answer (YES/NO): YES